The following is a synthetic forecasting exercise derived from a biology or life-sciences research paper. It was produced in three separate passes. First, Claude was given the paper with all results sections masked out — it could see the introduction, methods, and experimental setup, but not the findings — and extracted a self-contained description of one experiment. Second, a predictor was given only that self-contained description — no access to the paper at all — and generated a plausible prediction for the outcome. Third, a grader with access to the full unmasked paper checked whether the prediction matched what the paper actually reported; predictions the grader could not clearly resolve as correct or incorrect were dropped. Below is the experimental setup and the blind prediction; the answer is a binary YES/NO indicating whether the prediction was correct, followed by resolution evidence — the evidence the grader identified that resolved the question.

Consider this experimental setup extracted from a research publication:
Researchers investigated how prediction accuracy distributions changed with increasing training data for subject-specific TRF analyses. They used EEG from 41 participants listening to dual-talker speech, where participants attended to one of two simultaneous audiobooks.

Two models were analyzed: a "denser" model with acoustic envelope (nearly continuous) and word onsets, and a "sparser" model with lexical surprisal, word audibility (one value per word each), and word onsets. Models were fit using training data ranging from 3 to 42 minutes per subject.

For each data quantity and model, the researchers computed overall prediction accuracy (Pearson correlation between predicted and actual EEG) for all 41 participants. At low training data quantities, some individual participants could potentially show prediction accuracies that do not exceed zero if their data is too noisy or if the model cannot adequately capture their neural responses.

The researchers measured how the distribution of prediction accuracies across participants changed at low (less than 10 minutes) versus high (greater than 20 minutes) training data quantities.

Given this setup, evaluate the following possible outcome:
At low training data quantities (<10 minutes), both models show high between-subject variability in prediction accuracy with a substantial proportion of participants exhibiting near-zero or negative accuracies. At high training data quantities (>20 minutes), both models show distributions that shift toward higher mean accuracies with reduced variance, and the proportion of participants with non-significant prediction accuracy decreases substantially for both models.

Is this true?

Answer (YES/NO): YES